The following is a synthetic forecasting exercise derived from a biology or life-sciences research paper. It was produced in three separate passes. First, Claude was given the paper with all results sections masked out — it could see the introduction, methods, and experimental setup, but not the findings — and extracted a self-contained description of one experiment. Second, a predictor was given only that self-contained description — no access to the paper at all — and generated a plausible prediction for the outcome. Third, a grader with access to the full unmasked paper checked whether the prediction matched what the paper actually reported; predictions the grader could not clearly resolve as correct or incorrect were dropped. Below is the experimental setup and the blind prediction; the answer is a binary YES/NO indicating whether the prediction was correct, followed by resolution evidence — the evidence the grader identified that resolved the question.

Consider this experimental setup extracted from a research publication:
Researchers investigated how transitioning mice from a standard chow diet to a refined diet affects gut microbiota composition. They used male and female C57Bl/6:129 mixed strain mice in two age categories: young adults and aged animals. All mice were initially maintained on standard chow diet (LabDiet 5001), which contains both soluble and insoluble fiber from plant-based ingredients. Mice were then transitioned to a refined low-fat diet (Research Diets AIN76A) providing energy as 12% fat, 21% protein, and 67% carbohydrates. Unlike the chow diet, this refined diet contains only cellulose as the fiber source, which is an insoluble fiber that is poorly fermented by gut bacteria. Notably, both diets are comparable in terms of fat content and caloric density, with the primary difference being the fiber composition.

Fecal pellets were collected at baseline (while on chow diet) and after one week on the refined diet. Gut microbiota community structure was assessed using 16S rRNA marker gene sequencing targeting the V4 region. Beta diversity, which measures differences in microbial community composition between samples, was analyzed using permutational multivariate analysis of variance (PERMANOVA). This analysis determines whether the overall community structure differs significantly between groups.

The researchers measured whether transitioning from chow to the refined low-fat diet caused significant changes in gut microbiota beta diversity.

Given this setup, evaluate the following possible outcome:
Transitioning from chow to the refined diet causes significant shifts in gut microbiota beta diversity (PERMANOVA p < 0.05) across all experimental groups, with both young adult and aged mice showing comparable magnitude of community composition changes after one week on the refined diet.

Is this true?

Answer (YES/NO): NO